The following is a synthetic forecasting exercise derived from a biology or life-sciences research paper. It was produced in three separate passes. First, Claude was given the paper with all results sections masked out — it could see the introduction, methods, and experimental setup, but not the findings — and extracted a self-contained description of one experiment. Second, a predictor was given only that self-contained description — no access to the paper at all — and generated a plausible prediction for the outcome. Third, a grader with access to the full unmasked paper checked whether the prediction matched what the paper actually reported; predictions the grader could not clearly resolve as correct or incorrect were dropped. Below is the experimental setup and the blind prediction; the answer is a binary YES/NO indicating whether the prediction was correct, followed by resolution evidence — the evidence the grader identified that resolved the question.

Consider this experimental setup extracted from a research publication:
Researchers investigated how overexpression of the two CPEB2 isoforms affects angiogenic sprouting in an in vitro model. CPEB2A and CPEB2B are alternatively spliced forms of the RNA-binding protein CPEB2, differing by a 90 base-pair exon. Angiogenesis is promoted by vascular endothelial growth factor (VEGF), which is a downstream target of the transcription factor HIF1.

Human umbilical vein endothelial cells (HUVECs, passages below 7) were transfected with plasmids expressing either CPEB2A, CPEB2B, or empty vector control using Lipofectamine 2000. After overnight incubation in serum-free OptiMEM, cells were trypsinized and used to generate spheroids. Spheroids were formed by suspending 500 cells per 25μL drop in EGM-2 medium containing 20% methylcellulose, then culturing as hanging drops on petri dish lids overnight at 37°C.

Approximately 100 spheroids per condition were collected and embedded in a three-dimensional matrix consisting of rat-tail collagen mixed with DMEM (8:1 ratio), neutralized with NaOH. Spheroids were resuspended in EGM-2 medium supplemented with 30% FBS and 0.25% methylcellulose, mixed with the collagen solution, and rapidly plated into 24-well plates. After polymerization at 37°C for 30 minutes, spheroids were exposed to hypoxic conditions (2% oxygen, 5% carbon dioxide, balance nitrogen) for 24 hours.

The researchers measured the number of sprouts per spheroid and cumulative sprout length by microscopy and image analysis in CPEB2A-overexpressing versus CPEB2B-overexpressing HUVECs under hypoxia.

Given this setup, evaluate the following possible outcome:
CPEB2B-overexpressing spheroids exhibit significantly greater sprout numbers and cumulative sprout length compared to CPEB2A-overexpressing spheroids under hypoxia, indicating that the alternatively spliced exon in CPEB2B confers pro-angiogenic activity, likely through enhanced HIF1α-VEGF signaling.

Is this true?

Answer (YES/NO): NO